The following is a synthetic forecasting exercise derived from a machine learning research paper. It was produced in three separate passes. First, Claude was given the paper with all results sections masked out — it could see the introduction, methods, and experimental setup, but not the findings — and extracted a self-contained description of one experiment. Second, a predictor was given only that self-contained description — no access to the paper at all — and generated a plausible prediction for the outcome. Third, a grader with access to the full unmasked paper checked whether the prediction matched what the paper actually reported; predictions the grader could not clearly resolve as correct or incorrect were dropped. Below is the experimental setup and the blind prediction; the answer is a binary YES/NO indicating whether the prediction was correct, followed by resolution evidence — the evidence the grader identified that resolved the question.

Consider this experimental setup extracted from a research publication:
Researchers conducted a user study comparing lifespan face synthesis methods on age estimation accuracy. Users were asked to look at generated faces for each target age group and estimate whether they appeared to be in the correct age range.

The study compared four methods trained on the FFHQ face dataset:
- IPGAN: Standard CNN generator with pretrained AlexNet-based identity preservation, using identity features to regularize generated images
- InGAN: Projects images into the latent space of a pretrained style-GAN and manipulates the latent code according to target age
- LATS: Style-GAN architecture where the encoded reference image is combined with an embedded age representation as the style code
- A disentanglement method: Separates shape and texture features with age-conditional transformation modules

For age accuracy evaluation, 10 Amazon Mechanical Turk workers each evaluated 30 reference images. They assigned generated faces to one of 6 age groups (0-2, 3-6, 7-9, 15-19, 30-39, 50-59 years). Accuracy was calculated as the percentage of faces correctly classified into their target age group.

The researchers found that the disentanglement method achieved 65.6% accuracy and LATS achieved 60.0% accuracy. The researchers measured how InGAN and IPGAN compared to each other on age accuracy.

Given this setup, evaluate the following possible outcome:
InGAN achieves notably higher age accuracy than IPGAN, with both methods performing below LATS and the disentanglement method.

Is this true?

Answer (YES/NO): YES